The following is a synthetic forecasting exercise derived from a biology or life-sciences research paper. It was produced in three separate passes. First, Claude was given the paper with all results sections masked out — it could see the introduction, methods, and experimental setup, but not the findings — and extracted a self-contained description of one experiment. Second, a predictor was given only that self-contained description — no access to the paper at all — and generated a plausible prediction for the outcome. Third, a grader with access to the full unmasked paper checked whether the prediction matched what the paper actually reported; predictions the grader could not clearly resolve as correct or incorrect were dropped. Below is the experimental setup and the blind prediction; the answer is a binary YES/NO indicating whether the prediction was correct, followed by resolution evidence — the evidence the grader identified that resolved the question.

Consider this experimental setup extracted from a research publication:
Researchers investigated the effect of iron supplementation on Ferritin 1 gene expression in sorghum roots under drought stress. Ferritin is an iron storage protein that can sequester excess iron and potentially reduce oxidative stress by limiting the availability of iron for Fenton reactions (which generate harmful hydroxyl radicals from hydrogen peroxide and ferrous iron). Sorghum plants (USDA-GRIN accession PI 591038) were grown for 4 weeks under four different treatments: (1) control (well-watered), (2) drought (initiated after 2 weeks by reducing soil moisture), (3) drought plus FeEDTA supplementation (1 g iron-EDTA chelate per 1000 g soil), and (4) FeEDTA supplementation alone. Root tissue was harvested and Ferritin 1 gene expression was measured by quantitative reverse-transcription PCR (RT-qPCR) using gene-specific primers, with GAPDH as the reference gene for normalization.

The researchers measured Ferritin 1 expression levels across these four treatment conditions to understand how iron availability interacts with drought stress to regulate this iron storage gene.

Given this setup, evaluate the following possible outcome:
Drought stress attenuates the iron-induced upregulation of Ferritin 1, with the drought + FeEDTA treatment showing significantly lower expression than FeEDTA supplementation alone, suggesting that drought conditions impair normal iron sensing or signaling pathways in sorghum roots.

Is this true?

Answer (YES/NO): NO